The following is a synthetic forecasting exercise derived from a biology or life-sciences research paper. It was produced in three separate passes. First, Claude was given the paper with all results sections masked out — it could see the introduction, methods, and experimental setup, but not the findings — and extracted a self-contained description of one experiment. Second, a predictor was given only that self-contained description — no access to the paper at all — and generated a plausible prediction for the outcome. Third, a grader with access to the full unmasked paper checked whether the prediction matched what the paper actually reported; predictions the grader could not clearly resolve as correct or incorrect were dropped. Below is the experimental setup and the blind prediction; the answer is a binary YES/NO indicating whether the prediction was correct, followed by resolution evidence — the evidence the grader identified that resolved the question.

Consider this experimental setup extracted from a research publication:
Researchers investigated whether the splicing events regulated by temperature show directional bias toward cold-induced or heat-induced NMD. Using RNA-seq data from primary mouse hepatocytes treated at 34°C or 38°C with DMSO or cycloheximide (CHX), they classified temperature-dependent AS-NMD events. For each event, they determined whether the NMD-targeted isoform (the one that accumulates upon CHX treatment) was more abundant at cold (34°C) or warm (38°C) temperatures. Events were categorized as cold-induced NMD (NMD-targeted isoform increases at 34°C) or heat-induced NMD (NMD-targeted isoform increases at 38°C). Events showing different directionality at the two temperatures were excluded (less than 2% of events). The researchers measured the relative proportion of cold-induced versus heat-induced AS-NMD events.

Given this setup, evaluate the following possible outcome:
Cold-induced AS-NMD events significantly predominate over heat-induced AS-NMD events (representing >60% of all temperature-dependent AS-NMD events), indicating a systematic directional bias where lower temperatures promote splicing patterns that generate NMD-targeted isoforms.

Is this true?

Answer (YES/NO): NO